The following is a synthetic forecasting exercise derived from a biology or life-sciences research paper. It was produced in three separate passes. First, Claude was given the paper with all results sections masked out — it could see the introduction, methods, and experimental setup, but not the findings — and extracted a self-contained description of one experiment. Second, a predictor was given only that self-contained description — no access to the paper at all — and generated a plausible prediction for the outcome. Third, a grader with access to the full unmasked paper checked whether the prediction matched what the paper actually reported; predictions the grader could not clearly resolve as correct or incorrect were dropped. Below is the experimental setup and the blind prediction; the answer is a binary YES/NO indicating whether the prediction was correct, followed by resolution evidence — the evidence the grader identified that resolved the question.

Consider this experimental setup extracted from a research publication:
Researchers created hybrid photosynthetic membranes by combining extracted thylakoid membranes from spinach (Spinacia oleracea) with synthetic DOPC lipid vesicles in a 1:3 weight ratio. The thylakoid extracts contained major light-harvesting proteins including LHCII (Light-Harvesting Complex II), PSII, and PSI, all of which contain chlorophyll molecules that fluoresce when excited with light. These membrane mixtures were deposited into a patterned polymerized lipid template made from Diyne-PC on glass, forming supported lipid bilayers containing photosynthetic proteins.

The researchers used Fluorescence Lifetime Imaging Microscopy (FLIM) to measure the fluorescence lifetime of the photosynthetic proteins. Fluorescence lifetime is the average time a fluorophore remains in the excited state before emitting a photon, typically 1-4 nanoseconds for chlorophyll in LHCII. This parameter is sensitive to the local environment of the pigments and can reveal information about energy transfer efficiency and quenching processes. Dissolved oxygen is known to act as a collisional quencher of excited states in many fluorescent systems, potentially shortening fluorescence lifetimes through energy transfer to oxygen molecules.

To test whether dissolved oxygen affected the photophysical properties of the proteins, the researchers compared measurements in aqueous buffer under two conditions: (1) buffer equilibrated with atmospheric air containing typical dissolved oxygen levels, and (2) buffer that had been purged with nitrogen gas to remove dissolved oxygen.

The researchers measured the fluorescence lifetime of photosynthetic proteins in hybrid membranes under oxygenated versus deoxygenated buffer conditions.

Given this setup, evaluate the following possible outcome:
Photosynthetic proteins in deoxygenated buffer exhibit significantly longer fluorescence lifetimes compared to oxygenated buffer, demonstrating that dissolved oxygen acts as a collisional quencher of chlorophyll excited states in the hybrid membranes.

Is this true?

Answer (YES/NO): NO